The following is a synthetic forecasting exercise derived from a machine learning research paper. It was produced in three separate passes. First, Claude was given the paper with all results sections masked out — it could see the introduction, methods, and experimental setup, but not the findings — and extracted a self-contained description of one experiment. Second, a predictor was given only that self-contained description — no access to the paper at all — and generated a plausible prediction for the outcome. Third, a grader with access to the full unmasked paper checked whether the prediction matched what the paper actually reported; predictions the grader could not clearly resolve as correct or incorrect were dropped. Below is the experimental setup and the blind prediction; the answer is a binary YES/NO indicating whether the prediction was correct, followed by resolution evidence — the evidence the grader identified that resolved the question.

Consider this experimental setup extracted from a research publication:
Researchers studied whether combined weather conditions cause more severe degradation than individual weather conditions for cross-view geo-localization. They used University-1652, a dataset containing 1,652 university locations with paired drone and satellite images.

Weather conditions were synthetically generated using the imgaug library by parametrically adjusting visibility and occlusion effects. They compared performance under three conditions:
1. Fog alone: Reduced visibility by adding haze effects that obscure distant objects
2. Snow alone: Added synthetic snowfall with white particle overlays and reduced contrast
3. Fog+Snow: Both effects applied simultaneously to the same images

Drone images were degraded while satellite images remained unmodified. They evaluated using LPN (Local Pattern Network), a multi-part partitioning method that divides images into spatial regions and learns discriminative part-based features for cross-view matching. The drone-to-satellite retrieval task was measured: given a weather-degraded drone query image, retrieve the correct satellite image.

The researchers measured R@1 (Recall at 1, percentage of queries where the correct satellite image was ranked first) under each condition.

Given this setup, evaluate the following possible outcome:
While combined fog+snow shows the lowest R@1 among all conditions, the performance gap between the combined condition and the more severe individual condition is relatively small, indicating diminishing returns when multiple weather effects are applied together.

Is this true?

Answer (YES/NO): NO